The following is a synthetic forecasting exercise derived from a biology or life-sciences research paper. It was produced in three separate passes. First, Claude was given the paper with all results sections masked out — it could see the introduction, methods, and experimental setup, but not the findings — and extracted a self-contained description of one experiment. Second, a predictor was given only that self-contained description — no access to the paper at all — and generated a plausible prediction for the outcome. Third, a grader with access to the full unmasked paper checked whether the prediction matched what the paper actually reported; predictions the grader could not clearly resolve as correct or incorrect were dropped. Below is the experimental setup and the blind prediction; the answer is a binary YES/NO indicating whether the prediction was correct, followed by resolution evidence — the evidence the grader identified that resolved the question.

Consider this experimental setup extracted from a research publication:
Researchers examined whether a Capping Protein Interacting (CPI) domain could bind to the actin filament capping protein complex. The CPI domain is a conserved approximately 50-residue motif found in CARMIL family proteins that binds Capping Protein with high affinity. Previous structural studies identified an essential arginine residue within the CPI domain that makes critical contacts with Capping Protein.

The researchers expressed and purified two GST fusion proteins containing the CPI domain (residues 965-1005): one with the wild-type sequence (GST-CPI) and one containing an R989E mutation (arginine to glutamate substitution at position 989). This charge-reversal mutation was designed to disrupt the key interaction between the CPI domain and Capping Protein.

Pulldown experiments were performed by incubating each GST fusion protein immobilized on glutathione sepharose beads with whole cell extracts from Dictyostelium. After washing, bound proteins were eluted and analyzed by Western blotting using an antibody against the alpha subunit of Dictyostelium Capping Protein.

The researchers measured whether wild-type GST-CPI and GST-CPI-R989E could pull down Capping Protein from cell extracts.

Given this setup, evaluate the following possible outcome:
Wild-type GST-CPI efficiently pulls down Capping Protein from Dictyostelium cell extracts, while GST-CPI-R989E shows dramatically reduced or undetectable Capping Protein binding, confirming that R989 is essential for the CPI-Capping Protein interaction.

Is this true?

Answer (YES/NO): YES